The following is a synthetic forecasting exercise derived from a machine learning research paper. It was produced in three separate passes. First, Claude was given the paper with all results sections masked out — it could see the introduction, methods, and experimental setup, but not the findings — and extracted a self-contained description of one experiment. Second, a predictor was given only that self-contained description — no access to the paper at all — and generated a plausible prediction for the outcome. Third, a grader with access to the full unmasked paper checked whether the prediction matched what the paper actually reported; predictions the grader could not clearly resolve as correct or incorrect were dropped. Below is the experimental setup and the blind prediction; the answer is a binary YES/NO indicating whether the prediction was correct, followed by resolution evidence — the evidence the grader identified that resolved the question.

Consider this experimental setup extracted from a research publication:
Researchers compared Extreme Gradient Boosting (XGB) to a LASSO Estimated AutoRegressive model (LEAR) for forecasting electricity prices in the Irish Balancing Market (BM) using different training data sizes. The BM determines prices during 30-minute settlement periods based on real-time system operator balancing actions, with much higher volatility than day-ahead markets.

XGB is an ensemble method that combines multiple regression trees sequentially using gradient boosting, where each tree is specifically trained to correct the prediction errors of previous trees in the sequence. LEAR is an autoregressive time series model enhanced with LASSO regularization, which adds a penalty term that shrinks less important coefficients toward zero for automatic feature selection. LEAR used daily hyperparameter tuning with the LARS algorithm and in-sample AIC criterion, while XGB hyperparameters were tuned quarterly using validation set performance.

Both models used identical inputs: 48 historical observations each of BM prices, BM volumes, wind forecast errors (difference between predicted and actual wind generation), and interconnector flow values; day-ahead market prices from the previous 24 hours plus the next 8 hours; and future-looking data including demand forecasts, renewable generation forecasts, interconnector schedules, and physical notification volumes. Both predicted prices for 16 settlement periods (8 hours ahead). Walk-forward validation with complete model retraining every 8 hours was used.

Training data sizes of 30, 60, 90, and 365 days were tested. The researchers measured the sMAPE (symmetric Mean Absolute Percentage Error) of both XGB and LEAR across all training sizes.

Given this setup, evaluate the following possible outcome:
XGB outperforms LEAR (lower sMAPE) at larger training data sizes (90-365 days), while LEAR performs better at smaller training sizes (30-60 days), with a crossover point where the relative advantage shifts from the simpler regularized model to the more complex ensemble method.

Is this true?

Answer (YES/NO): NO